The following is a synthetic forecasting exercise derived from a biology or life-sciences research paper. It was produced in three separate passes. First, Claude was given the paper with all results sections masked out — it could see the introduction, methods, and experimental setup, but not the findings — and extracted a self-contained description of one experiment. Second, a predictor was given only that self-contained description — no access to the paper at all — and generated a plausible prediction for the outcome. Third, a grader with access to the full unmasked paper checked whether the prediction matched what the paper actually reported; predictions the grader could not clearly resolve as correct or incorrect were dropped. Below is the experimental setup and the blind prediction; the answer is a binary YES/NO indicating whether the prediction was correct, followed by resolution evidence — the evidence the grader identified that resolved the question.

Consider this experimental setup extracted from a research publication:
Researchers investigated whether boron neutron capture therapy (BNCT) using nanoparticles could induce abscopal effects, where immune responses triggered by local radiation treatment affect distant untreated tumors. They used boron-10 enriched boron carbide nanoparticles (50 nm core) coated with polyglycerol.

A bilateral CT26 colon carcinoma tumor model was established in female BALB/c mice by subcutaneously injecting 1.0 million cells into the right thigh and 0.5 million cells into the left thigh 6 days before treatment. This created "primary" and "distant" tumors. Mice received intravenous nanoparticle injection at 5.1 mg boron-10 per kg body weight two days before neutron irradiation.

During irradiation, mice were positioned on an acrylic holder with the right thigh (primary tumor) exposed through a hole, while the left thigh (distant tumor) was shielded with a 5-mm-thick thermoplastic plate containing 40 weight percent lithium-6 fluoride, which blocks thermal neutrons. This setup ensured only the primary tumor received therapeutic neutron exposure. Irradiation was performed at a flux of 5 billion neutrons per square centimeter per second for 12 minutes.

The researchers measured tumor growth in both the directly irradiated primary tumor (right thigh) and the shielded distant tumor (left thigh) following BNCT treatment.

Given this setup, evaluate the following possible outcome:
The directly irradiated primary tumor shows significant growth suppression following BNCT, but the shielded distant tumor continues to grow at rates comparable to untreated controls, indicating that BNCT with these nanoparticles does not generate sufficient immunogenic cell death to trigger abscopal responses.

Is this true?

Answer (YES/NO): NO